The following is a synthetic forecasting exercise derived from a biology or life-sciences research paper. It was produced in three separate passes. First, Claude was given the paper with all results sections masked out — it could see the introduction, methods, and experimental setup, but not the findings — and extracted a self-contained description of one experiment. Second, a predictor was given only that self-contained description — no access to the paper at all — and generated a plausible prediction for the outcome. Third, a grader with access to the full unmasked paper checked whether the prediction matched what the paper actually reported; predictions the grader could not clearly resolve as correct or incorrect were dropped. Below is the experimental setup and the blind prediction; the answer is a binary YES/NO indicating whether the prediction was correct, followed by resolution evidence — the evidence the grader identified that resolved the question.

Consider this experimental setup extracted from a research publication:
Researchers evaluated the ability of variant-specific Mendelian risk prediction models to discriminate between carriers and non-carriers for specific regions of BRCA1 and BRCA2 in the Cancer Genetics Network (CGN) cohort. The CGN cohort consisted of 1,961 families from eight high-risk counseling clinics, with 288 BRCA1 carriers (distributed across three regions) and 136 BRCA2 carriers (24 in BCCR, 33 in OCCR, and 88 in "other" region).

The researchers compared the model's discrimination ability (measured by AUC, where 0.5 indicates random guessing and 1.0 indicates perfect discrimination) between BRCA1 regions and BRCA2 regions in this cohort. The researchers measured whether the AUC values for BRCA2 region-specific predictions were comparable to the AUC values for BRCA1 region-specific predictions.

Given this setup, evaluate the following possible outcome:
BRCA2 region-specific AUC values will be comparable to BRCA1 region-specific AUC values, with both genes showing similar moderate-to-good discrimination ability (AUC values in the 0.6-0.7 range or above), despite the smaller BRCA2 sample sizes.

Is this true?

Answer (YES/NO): NO